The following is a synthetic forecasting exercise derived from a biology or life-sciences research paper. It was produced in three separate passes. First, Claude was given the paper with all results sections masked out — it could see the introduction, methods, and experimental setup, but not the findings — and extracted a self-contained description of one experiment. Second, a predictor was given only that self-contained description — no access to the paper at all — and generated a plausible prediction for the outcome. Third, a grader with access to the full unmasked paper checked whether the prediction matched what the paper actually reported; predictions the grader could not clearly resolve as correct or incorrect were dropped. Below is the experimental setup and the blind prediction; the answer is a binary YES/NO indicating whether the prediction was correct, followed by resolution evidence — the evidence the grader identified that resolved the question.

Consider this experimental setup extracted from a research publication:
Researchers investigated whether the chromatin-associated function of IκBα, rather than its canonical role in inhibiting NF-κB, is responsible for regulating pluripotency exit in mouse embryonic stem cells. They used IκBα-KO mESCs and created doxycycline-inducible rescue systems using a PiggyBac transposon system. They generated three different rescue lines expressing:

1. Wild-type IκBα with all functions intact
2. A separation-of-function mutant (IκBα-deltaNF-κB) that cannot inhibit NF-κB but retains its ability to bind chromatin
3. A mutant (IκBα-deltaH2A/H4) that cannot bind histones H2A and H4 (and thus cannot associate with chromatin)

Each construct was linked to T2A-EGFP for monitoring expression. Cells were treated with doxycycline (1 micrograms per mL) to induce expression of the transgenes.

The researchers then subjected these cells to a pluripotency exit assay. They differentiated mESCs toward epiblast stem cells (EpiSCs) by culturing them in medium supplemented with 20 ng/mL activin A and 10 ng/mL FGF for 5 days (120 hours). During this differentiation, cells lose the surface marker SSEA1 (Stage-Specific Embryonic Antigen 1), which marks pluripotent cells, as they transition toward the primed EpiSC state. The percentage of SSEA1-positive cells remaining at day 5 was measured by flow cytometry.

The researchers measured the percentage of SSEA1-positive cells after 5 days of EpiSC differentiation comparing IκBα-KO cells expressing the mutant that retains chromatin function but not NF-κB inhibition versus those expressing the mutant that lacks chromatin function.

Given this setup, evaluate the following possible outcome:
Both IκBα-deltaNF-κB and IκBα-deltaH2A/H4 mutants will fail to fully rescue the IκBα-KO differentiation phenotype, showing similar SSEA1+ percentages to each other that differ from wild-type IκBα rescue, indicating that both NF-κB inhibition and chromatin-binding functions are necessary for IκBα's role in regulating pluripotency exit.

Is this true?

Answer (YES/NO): NO